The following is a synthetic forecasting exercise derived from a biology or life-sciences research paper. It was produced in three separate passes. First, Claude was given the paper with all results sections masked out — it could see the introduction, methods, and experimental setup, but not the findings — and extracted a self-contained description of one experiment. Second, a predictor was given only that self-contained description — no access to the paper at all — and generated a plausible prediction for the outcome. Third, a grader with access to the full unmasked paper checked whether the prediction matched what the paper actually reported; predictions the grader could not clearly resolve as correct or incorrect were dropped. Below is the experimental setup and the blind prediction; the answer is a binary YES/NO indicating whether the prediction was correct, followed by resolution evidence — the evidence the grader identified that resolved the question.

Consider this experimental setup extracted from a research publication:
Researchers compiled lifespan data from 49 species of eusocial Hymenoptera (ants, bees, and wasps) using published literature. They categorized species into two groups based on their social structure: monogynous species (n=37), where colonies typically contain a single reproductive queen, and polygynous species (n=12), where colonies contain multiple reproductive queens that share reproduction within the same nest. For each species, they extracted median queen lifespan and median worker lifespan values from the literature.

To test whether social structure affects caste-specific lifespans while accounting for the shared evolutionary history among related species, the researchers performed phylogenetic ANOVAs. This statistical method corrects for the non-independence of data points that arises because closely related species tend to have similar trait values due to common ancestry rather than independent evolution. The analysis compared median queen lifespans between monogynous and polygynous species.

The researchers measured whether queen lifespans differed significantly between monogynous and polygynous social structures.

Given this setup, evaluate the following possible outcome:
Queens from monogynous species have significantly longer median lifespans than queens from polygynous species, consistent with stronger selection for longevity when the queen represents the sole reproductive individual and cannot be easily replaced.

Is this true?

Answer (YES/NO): YES